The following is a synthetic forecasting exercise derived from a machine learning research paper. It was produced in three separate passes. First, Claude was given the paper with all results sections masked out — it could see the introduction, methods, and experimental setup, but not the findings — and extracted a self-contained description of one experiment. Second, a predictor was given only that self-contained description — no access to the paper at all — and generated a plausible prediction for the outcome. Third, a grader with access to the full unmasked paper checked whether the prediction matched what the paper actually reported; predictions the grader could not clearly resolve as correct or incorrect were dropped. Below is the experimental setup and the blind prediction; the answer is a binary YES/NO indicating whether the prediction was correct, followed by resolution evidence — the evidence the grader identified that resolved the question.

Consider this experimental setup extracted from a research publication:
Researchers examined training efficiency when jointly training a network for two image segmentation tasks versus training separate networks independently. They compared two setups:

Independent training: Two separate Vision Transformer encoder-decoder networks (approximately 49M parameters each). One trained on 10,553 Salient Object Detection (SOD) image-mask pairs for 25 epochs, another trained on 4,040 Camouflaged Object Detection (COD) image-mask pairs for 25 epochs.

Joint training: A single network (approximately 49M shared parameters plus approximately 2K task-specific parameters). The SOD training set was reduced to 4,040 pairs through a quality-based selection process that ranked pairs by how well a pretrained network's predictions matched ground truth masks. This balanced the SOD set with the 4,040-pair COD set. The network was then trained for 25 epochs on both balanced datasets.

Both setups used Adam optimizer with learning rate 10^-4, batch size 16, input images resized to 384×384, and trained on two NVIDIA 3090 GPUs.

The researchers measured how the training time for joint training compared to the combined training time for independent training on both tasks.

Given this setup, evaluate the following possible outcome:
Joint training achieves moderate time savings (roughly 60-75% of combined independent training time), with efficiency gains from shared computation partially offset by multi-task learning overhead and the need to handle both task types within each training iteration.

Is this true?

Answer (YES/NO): NO